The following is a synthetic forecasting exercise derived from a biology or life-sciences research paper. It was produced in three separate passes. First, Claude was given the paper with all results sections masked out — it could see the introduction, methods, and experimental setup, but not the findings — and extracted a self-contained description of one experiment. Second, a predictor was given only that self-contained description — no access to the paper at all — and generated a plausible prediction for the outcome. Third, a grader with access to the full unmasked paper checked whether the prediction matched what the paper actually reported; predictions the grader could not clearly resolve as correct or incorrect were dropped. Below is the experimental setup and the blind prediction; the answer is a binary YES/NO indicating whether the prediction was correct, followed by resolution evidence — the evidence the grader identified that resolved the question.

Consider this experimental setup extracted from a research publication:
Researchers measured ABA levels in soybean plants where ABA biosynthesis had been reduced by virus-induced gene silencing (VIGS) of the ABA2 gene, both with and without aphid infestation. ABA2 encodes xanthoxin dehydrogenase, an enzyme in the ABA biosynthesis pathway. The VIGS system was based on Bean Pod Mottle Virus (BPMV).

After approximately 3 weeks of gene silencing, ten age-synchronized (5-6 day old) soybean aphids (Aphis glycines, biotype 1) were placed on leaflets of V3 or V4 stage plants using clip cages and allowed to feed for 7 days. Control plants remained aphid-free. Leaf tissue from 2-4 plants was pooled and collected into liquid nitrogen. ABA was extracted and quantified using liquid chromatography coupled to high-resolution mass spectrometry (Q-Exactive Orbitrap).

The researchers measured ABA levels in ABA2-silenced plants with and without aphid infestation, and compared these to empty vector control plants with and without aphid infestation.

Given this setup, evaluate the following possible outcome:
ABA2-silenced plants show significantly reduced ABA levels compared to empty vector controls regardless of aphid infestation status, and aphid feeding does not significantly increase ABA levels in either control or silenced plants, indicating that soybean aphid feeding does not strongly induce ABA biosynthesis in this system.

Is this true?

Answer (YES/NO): NO